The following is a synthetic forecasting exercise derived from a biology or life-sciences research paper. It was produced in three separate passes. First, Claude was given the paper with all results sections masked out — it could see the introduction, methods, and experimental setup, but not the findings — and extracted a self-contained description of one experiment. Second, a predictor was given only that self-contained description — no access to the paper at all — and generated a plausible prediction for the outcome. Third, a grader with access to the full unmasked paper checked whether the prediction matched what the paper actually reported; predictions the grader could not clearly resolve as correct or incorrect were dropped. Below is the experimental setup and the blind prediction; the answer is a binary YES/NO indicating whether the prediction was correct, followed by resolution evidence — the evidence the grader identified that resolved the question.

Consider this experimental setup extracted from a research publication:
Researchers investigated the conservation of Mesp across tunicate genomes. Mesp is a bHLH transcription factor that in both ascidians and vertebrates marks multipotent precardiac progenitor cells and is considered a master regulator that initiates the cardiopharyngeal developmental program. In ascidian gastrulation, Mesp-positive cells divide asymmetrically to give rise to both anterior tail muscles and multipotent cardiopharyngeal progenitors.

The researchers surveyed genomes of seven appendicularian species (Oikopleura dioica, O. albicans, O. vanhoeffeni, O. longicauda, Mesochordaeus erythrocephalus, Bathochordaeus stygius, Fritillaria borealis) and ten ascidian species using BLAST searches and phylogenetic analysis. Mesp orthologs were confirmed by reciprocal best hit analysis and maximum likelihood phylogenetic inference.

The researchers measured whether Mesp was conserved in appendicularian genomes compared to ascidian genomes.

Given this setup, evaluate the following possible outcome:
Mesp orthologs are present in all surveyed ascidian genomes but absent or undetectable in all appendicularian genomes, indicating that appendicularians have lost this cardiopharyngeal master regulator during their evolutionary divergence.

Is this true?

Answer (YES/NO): YES